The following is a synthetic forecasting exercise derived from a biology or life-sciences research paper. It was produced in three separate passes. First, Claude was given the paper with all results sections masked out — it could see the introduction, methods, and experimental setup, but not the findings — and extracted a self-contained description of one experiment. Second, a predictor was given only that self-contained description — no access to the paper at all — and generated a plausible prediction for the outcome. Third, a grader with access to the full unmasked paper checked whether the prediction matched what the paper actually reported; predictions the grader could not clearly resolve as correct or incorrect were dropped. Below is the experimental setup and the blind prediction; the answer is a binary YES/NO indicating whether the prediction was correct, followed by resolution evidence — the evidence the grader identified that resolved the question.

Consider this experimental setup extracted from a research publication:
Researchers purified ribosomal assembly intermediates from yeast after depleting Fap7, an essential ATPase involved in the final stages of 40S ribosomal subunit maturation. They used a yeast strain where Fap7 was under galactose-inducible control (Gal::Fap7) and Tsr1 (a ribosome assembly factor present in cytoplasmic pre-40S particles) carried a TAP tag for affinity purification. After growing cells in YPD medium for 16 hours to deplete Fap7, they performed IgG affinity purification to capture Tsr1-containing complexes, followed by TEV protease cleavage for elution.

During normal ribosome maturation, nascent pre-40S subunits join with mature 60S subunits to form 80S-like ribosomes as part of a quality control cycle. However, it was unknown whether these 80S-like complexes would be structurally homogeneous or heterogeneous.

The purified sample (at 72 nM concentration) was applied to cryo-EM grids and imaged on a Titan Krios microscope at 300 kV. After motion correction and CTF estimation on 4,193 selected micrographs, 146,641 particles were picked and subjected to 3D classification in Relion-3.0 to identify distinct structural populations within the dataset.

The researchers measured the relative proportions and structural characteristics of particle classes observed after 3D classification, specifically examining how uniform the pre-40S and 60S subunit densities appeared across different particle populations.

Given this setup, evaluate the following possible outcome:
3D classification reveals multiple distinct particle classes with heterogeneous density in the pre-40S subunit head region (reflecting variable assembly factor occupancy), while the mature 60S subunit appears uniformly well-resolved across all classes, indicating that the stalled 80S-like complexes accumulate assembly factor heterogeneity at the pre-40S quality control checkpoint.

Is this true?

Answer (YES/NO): NO